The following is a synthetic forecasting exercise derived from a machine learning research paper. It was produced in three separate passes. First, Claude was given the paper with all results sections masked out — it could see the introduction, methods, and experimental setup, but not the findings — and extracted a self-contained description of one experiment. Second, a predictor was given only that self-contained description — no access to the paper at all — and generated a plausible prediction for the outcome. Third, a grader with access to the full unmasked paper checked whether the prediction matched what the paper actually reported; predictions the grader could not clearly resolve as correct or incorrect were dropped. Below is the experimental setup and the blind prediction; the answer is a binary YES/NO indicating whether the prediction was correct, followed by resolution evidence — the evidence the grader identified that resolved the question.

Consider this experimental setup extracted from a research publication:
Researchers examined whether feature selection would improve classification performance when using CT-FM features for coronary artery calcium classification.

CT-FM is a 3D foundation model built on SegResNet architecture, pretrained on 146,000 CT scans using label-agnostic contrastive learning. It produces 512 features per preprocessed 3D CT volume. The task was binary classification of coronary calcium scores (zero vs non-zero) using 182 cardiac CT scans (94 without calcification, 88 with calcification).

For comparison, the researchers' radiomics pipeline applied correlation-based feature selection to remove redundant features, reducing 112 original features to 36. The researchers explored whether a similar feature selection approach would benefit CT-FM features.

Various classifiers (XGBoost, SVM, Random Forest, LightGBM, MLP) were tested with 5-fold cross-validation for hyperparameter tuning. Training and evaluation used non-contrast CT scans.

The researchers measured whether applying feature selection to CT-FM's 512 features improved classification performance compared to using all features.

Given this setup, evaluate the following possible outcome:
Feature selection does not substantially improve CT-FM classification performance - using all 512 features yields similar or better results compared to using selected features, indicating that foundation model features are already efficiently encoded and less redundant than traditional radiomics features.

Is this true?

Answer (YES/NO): YES